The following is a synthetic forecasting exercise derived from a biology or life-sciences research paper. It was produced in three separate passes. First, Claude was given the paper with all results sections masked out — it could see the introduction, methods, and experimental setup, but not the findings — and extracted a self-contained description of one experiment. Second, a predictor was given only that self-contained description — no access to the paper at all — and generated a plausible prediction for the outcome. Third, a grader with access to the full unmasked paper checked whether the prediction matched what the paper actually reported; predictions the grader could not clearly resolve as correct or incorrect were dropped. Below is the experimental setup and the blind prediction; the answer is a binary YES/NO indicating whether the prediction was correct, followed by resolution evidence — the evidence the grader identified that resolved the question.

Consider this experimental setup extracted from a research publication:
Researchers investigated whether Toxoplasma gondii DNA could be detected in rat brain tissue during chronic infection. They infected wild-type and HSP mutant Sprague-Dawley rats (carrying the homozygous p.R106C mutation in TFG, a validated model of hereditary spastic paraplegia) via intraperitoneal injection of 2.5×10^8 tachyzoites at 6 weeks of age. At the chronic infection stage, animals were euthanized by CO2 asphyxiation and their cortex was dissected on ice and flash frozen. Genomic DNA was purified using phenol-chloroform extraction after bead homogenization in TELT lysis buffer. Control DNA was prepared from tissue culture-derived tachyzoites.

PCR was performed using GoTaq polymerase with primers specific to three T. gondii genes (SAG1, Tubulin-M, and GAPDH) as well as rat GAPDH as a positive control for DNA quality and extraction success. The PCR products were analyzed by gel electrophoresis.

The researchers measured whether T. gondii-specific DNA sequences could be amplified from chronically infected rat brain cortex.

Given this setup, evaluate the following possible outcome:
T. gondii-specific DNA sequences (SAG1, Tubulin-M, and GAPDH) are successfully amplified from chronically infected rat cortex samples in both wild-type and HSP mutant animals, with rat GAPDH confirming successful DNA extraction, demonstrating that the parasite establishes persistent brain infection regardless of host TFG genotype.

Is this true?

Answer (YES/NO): NO